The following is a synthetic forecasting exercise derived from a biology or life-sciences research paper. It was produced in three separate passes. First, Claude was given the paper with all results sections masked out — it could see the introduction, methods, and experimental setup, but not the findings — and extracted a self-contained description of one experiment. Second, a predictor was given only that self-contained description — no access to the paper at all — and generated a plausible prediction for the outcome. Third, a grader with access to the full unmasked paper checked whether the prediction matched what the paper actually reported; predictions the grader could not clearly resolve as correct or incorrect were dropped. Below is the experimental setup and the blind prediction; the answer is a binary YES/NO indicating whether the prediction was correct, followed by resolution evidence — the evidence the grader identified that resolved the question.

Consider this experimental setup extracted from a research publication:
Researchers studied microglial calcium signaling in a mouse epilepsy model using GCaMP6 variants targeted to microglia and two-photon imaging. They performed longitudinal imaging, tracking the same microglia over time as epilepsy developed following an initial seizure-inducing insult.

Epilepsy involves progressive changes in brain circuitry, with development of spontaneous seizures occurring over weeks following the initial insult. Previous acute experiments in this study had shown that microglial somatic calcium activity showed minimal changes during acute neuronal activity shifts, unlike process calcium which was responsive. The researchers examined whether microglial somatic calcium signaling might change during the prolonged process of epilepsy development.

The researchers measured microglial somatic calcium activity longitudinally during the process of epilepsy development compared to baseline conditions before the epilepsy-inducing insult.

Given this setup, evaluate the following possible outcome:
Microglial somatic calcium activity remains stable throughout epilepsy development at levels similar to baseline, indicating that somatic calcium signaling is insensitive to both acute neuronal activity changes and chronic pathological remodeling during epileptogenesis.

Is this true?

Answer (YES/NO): NO